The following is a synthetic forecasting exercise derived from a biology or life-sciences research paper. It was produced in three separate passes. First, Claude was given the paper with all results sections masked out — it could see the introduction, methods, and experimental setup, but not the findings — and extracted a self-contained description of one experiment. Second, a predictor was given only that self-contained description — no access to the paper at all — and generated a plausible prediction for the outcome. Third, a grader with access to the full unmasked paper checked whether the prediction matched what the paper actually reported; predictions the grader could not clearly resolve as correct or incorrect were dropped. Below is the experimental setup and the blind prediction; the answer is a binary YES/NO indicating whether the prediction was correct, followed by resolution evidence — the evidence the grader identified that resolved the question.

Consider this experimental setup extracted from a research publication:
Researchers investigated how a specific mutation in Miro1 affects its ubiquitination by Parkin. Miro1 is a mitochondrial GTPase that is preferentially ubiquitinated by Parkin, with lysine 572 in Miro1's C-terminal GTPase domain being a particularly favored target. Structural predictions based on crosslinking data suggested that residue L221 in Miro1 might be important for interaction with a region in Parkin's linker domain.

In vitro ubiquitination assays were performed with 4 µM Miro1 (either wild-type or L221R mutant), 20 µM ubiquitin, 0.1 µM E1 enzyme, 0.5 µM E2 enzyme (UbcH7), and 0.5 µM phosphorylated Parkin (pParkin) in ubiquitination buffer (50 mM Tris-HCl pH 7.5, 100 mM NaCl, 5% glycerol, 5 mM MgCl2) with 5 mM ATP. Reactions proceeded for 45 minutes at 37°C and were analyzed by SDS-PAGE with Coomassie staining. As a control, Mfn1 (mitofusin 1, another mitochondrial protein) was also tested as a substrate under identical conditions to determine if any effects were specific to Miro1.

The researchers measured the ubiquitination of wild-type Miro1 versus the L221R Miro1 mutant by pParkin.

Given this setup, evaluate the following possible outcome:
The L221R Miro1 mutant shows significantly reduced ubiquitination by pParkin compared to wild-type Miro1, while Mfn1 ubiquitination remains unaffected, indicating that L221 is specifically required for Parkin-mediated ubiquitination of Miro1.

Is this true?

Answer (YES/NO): YES